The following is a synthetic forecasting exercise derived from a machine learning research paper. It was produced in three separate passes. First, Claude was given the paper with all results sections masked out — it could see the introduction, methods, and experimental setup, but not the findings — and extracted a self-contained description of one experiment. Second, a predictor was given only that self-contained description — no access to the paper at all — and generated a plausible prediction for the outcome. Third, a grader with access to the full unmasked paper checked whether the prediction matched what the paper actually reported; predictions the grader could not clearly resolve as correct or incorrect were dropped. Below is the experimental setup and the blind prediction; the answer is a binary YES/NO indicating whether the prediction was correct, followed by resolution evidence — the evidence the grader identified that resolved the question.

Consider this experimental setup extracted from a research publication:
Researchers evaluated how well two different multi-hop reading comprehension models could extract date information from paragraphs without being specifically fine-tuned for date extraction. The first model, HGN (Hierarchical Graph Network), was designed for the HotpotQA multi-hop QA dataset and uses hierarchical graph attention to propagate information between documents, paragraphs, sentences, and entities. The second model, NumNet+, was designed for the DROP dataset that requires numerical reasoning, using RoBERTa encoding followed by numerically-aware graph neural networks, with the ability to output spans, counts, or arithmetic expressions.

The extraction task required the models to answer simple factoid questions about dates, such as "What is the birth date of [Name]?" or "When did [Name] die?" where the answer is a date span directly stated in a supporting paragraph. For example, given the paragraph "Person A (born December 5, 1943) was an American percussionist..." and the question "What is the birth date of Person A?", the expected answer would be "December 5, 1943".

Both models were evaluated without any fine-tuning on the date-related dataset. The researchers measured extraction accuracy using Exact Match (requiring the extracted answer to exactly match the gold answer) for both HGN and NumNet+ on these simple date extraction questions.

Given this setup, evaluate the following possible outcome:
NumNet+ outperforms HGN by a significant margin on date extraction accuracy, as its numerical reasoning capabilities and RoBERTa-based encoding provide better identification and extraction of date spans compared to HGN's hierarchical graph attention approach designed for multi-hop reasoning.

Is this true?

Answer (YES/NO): NO